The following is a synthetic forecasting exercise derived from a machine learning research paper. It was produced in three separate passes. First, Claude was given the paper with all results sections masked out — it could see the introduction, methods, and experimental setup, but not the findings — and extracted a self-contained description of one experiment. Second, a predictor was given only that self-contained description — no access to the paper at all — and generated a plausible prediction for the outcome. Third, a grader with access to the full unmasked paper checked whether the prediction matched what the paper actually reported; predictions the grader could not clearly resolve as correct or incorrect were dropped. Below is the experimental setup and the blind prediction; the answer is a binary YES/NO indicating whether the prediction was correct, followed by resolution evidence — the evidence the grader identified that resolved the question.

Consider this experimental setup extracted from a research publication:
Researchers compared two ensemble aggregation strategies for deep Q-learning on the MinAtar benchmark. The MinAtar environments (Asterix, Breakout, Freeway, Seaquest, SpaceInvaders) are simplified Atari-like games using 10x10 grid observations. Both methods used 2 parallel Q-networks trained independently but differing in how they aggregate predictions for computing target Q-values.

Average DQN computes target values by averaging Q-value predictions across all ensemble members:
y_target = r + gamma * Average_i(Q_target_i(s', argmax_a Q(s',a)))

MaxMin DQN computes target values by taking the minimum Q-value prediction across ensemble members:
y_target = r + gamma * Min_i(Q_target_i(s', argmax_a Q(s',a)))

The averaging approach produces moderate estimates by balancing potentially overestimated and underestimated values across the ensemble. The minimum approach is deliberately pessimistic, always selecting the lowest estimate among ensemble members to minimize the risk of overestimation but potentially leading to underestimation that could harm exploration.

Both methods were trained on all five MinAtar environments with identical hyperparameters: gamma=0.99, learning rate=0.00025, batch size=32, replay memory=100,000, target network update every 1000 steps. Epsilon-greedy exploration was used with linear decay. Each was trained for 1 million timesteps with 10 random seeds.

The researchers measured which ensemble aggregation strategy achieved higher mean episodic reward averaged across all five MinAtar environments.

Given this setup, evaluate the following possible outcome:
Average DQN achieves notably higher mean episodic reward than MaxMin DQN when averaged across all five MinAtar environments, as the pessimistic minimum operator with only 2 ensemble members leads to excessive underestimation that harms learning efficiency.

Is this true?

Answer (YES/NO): NO